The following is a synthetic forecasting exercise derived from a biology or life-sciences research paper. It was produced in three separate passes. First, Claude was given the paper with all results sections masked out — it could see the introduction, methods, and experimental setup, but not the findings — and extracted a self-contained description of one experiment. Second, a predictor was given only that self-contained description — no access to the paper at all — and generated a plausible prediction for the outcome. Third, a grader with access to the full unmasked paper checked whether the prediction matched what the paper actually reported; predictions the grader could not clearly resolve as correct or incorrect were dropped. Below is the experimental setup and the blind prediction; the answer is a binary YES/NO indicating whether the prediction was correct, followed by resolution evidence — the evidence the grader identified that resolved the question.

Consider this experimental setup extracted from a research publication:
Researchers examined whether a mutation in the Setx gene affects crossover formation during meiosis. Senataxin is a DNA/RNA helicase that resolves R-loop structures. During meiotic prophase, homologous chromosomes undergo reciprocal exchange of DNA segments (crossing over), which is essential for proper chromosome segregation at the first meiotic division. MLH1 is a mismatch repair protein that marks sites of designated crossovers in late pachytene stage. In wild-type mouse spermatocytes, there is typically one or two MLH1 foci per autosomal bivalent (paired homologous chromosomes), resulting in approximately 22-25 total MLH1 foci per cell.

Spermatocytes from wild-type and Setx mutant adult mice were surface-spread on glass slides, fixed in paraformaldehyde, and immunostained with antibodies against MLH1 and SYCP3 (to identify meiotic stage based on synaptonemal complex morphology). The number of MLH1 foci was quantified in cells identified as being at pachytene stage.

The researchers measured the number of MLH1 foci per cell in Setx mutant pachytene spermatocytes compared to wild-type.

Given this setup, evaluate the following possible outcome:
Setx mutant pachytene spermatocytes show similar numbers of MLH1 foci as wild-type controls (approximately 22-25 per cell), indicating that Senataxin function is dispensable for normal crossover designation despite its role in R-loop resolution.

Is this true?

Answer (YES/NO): NO